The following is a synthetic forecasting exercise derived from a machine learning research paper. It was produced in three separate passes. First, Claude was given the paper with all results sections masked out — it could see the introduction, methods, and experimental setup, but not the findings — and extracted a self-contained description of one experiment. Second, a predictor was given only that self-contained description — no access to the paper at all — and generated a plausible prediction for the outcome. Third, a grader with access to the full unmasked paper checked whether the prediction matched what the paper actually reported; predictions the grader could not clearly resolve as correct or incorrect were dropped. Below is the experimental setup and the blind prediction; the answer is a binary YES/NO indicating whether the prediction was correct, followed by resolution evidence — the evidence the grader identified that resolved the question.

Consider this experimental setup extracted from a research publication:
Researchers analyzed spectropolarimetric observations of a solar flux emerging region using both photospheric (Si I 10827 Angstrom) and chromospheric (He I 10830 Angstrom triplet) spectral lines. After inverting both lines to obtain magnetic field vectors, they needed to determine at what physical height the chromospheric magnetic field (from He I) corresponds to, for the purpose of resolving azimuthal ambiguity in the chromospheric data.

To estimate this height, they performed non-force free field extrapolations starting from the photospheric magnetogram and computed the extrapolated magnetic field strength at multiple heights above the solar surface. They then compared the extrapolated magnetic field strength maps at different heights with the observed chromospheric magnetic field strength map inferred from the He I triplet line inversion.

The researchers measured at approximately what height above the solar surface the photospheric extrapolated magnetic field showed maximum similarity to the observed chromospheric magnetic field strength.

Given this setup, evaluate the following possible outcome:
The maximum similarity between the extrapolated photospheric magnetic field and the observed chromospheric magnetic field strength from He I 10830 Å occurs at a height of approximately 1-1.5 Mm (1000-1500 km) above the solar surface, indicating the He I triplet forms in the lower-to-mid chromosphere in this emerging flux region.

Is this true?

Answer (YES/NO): NO